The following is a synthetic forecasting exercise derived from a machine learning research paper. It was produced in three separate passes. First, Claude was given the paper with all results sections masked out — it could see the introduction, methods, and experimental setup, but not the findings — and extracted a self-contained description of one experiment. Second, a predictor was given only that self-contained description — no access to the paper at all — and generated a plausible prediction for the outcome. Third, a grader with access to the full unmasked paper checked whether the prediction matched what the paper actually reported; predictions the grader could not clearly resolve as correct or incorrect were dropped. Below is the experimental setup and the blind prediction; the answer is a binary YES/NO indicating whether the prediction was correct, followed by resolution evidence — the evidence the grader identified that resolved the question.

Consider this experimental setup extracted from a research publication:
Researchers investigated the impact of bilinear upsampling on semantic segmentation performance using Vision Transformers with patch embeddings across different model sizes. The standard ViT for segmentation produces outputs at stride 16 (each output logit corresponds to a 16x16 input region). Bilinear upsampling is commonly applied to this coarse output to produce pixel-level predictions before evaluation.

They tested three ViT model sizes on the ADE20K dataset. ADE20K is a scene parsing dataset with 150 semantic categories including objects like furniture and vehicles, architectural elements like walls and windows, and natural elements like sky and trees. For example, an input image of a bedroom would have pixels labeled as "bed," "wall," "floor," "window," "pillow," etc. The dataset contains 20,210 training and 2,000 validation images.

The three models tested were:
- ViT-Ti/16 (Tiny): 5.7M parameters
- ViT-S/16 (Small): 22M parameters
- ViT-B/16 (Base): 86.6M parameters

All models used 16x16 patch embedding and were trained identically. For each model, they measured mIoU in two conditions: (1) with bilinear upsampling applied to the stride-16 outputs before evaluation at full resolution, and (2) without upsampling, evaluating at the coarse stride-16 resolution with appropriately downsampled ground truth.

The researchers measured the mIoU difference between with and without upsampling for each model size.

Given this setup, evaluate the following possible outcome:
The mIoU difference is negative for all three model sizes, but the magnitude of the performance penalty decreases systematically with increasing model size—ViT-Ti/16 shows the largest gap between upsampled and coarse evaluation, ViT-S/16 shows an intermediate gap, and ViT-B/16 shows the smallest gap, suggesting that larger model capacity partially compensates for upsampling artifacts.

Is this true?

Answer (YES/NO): NO